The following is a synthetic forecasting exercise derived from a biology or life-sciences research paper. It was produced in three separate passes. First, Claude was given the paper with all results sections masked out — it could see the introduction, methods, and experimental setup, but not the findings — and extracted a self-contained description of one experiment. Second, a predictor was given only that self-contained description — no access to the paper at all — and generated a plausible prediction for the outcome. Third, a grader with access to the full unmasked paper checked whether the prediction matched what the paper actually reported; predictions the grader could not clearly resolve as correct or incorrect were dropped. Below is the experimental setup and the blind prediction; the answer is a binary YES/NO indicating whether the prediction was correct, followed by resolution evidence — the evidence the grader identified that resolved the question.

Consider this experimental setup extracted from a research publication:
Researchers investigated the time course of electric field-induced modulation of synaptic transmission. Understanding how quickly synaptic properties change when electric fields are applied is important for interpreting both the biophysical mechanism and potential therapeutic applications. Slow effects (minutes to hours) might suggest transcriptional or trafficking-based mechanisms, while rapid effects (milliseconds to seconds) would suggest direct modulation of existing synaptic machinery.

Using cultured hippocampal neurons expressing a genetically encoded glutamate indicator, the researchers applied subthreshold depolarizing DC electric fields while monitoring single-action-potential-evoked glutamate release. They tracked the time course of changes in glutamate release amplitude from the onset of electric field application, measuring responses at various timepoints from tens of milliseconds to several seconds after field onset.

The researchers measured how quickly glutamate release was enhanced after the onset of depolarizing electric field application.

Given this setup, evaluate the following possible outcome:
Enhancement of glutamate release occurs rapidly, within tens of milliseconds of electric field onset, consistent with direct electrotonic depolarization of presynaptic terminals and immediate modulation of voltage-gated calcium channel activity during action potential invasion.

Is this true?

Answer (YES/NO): NO